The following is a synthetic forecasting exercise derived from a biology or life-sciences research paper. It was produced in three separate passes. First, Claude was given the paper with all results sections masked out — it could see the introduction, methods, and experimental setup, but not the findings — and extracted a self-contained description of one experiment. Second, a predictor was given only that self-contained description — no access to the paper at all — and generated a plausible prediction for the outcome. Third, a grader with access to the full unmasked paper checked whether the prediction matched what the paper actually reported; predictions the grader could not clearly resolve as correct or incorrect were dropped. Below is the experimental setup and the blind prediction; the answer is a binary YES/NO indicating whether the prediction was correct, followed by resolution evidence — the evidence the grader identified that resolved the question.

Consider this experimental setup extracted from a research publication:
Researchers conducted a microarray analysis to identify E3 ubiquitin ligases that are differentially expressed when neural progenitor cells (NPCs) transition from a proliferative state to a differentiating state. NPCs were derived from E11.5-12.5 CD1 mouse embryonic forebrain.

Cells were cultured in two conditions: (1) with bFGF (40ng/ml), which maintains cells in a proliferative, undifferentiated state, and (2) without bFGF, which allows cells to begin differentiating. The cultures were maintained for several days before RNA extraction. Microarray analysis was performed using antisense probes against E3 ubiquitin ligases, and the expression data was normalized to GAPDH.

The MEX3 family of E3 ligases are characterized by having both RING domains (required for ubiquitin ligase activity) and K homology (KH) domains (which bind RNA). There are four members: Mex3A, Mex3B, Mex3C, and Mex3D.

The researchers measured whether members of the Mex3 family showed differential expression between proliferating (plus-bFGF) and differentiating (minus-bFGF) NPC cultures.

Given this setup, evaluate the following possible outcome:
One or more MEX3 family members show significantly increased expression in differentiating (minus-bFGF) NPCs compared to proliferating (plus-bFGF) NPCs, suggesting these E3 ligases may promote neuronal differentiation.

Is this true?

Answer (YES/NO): NO